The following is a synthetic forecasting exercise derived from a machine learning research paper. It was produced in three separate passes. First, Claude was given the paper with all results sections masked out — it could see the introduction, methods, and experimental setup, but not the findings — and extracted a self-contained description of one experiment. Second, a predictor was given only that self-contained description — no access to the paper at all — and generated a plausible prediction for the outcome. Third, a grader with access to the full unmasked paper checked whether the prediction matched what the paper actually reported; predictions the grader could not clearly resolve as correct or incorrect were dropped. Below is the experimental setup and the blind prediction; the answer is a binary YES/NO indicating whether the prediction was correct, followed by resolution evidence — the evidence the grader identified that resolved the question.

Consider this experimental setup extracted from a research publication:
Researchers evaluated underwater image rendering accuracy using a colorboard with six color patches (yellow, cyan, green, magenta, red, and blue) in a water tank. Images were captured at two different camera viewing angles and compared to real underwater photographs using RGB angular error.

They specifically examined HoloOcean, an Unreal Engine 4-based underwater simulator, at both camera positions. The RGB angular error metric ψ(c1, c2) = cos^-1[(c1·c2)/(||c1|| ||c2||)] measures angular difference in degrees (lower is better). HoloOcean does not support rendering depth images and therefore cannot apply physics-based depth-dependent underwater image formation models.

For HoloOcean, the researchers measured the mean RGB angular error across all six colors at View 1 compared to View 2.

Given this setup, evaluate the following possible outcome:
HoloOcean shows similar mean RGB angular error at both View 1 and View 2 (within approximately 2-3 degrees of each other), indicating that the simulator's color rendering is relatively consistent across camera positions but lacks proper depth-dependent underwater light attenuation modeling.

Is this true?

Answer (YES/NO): YES